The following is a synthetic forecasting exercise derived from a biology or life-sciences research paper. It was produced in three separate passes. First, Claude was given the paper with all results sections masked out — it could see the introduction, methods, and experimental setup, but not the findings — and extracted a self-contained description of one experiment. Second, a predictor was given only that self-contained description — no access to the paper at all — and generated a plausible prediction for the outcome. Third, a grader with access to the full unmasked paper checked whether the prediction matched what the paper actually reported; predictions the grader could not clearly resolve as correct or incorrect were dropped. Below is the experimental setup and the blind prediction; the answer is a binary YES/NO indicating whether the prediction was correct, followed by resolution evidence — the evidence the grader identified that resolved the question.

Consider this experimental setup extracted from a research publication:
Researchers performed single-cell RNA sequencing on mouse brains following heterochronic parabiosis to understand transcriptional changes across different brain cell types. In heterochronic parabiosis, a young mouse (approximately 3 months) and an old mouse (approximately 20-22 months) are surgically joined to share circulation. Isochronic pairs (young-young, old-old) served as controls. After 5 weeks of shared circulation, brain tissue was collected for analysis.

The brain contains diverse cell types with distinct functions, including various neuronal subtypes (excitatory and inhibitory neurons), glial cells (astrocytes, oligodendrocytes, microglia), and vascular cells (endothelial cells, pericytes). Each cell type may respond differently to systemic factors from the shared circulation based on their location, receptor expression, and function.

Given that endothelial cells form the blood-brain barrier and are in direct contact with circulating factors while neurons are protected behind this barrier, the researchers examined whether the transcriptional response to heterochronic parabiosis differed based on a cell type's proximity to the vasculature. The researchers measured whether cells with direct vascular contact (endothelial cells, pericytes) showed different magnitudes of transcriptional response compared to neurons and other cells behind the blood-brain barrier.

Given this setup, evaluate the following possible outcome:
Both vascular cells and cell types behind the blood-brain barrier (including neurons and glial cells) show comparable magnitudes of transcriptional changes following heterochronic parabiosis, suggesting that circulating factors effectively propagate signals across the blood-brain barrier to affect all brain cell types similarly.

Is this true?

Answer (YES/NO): NO